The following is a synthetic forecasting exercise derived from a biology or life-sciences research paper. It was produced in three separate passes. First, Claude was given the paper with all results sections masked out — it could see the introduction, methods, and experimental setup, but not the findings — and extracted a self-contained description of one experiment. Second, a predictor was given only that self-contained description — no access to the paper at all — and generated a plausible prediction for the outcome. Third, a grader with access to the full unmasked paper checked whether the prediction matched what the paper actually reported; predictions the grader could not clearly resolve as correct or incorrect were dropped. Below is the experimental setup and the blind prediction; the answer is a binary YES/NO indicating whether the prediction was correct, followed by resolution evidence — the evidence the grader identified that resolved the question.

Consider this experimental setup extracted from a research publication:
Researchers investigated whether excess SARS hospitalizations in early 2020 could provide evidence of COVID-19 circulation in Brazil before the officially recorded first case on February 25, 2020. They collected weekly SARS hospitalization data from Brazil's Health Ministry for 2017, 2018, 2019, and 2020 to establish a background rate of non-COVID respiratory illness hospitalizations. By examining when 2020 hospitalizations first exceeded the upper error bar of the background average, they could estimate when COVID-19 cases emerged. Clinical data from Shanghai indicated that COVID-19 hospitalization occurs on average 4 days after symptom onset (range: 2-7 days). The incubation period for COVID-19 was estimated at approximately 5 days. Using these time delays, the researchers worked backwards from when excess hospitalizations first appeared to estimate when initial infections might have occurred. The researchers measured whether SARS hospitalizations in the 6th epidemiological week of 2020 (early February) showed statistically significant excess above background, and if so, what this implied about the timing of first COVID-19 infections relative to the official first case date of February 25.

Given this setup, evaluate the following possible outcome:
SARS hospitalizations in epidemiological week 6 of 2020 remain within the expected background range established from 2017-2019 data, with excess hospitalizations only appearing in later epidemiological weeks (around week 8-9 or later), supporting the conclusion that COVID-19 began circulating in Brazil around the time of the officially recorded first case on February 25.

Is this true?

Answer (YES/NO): NO